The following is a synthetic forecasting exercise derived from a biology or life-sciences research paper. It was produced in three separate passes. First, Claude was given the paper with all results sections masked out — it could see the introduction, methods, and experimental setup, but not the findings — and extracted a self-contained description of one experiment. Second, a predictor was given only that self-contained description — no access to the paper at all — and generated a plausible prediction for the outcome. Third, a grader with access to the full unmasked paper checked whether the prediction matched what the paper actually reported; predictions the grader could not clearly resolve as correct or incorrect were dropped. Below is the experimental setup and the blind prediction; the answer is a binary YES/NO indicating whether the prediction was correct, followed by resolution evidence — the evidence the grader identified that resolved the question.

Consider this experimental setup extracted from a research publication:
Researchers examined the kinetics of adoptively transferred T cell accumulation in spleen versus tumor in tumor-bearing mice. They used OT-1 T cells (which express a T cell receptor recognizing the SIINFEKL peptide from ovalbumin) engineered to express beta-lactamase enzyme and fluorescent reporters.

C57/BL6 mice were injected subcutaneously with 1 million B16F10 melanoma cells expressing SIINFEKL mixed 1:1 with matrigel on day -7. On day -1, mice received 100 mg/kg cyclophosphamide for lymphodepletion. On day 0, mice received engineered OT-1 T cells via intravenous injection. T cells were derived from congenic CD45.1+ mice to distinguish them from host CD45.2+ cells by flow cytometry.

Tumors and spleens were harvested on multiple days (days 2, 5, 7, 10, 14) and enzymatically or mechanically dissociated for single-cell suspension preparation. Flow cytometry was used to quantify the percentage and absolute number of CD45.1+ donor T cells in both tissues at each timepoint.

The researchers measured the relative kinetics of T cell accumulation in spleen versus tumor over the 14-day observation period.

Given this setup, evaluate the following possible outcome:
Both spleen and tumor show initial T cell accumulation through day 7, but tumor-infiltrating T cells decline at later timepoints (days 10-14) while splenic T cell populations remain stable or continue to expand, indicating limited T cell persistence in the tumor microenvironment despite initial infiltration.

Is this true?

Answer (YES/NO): NO